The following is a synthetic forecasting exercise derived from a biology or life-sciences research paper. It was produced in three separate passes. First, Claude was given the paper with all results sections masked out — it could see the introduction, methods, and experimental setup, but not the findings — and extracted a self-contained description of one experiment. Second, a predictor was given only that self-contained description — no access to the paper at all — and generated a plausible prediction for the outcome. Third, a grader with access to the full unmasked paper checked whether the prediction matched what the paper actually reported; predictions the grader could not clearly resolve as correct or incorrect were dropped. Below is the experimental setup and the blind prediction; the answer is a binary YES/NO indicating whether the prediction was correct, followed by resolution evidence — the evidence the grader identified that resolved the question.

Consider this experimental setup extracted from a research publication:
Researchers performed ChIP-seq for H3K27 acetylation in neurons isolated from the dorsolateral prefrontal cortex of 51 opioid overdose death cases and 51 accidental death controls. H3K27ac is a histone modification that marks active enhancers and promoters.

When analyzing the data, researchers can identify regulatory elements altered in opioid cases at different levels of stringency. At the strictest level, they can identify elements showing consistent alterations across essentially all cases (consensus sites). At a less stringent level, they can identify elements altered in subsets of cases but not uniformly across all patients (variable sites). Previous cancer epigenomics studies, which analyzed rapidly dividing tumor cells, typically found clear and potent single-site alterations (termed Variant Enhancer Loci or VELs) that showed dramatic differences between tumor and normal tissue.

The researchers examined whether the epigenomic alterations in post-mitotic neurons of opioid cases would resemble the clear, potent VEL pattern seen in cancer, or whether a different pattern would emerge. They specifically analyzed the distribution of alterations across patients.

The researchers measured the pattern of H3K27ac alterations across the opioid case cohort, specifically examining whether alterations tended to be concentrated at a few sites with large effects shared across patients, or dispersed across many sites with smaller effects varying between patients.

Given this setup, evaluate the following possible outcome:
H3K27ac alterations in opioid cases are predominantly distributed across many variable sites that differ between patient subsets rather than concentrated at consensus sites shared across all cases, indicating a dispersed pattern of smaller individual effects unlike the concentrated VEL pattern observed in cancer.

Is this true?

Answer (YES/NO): YES